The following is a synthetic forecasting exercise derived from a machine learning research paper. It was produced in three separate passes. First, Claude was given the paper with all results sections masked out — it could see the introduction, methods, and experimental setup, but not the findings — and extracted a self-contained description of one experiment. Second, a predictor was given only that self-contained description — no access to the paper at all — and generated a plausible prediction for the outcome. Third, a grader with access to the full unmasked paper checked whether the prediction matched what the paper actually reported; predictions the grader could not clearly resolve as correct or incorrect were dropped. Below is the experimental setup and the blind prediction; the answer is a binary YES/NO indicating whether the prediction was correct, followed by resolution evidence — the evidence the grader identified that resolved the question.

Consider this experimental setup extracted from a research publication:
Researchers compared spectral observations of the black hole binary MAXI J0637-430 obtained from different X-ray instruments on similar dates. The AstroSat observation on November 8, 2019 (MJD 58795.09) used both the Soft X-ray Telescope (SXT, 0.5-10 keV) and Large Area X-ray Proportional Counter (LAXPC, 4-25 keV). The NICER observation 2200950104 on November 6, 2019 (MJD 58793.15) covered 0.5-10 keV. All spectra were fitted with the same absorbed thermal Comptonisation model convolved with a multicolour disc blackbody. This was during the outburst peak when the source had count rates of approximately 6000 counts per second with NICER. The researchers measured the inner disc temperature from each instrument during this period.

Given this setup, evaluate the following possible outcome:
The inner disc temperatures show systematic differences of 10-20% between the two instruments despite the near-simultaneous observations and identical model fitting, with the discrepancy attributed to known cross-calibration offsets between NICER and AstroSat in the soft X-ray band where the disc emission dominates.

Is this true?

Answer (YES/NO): NO